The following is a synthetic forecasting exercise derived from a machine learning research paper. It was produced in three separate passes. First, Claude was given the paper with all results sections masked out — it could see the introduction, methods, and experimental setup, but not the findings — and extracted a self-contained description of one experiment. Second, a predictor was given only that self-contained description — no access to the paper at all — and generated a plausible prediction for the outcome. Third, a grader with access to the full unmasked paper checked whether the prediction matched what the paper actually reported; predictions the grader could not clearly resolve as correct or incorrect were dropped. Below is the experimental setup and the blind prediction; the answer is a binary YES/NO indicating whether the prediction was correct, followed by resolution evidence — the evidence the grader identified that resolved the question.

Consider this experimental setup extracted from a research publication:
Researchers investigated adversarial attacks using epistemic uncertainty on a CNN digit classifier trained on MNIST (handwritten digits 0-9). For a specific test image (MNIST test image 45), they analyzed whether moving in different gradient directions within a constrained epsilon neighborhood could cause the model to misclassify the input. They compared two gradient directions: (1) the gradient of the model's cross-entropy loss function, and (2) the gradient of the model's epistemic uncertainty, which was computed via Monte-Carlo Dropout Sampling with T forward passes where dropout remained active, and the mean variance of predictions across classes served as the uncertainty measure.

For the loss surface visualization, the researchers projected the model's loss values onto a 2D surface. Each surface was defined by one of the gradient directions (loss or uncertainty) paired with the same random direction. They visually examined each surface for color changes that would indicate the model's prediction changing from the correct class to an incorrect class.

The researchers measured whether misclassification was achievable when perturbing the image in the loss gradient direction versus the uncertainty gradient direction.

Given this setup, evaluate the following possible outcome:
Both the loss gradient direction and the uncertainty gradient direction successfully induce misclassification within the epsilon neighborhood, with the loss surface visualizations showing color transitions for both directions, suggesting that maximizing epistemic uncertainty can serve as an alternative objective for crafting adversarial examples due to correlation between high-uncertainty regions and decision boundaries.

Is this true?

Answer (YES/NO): NO